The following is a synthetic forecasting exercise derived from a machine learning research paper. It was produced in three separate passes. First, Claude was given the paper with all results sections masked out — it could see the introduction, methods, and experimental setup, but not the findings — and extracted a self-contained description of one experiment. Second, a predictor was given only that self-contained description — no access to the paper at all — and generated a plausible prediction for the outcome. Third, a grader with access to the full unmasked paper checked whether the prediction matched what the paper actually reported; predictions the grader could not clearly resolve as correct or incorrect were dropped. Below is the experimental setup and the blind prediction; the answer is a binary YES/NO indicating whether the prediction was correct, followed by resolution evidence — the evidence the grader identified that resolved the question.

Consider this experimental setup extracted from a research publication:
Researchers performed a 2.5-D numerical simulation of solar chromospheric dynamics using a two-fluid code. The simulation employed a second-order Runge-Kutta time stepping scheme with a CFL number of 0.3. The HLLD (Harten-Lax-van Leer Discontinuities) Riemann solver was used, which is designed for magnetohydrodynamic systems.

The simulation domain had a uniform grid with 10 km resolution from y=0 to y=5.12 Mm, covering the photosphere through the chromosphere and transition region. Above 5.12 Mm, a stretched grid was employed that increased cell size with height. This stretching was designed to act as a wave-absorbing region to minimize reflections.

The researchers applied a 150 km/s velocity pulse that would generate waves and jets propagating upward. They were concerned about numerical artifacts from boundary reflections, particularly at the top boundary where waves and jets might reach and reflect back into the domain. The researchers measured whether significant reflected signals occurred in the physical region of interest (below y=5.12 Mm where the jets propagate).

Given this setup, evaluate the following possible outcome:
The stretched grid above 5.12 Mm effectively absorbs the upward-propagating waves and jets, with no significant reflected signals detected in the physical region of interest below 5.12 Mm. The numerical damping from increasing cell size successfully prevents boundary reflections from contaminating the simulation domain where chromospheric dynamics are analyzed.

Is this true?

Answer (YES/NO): YES